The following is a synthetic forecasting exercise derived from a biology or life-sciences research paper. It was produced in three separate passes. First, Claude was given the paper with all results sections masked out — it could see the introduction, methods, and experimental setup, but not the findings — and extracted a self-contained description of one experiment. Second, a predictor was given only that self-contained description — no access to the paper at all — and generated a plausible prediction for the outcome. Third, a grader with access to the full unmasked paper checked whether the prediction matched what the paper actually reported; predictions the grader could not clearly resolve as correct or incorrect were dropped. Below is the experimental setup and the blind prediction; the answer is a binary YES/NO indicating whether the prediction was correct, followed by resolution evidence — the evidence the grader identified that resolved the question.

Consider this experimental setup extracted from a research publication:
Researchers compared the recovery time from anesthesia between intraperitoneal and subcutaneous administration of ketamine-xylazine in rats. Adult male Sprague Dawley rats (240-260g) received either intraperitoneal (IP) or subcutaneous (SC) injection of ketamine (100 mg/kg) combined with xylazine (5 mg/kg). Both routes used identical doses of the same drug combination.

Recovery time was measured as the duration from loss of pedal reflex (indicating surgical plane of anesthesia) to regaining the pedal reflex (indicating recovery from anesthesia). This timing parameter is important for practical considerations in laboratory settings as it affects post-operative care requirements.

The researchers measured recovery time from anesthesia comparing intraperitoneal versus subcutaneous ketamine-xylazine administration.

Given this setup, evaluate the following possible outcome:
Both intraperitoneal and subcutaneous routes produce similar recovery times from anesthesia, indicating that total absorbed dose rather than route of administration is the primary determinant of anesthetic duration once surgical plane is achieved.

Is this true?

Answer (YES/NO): YES